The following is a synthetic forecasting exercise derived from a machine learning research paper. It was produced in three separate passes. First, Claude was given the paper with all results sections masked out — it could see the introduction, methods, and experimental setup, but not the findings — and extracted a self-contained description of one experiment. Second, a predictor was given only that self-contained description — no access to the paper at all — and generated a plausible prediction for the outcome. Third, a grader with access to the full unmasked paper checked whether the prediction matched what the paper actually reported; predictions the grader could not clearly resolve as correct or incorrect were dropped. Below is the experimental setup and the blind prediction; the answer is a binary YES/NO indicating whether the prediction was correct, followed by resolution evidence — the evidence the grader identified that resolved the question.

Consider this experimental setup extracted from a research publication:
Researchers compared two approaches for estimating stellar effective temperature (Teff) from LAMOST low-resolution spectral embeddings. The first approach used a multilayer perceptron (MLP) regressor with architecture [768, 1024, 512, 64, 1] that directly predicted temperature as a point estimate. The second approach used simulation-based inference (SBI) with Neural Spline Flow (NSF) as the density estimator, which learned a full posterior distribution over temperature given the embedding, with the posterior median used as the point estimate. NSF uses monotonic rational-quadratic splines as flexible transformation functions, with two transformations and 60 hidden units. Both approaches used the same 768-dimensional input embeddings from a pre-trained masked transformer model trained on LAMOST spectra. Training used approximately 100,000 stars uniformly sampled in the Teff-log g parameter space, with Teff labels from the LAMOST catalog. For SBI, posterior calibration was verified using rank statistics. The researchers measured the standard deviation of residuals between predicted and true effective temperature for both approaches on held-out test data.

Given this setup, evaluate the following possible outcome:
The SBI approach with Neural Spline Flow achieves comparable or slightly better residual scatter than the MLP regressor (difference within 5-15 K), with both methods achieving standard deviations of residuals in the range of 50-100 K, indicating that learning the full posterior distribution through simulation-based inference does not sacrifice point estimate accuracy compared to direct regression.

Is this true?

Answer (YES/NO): NO